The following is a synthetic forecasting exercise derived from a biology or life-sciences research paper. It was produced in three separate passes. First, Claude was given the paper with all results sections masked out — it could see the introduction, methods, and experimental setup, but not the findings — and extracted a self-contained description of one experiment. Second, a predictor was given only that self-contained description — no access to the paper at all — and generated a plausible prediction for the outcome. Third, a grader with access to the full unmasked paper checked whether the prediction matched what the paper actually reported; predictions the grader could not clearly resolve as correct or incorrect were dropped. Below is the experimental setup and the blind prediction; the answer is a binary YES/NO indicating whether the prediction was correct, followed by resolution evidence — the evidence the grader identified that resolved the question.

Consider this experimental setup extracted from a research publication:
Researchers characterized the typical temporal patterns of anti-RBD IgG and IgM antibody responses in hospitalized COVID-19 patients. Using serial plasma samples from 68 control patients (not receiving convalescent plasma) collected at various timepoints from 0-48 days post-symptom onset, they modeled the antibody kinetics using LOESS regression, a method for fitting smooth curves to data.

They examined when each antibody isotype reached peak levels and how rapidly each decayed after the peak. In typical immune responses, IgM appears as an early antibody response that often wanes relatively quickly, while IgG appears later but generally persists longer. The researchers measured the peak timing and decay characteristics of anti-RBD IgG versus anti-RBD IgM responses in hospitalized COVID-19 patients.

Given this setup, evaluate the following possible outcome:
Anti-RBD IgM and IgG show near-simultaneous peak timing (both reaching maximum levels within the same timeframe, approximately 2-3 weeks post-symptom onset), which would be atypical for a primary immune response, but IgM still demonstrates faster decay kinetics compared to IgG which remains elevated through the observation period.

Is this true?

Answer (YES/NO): NO